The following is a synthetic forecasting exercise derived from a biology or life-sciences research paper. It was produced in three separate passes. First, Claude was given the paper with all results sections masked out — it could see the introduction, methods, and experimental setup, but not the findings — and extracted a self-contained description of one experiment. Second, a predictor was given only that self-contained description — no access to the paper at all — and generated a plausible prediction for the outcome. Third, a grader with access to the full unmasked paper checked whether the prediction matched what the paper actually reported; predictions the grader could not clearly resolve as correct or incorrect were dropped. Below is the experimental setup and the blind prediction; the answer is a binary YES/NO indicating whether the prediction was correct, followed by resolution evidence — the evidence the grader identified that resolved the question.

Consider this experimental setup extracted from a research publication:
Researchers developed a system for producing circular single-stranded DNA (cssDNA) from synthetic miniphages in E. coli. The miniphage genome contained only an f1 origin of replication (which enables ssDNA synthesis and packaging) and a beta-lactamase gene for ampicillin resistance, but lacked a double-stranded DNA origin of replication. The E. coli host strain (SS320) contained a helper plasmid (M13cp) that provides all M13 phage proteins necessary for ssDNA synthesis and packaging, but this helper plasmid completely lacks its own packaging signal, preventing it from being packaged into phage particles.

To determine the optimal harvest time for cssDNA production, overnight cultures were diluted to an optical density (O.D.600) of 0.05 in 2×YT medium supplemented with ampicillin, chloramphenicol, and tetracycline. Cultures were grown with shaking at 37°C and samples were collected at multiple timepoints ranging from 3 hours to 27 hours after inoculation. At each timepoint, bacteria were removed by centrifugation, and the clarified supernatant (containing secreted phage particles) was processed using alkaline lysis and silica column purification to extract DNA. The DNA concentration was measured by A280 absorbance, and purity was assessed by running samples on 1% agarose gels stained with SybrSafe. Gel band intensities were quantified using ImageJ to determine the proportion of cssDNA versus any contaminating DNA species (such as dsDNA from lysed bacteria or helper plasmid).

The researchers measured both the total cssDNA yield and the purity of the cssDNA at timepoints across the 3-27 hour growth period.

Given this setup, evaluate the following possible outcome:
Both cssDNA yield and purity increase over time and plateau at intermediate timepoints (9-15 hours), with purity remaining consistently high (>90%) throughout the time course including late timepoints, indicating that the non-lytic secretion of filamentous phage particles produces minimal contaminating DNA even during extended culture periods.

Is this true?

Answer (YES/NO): NO